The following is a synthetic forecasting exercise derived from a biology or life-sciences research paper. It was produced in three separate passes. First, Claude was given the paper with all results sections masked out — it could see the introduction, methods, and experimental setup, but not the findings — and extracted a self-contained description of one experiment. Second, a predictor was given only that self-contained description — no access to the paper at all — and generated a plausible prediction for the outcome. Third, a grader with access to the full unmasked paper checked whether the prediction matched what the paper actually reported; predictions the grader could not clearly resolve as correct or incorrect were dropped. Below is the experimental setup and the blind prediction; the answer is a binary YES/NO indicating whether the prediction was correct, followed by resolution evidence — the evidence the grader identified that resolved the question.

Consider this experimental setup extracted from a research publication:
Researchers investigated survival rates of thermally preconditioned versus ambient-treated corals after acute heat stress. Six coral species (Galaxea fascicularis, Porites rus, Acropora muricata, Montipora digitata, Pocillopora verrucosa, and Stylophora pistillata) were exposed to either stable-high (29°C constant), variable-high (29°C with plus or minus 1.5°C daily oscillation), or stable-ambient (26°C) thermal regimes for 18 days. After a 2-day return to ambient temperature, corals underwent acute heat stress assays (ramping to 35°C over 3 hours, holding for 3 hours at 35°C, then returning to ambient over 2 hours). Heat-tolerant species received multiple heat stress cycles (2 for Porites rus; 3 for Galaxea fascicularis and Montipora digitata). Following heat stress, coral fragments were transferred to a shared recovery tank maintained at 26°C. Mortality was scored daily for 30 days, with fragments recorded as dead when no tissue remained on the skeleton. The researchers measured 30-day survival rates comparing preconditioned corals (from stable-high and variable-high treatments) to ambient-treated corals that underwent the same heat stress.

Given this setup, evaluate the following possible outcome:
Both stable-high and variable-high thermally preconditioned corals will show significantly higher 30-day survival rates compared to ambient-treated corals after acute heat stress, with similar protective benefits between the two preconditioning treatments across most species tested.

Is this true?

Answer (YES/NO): YES